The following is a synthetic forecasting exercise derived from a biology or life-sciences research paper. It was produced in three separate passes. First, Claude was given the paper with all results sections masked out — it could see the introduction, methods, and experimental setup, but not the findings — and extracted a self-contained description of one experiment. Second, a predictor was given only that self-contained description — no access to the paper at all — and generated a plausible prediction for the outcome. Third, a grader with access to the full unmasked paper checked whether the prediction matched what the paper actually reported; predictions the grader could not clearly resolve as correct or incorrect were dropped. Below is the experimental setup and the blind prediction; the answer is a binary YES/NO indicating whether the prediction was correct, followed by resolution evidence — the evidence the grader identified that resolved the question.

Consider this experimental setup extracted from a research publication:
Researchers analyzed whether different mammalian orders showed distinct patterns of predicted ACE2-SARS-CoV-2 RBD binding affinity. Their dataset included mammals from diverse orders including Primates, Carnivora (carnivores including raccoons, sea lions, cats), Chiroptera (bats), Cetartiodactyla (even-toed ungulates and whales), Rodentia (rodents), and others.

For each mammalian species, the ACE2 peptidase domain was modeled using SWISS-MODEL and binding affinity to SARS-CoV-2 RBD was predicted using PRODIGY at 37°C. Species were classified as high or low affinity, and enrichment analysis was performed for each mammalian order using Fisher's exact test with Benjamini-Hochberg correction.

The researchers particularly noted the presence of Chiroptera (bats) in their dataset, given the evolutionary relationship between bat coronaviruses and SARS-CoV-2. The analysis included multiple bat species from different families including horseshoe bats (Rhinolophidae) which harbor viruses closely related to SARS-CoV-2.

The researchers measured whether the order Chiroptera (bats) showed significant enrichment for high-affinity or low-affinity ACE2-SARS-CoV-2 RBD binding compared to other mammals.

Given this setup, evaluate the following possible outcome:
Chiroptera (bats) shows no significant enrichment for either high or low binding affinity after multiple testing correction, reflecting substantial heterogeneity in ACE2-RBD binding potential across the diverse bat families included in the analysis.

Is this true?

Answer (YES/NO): NO